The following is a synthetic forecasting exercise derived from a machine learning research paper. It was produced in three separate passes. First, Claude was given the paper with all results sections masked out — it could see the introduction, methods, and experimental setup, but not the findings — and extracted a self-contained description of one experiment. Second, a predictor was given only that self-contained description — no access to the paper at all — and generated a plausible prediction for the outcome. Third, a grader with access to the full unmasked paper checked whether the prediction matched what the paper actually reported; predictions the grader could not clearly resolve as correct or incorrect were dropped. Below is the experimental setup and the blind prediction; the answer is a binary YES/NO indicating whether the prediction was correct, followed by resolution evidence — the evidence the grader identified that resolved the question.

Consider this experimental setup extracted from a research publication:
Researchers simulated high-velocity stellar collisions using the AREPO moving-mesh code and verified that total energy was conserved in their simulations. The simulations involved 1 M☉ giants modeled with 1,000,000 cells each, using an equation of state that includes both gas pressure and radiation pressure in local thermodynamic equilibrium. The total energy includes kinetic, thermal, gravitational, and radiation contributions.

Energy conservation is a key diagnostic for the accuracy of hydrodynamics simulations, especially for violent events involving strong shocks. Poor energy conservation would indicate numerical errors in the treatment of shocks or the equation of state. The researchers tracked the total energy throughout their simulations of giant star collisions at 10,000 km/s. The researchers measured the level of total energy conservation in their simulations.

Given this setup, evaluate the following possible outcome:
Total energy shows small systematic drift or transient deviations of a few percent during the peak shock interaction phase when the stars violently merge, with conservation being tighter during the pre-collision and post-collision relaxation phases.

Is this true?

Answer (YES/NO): NO